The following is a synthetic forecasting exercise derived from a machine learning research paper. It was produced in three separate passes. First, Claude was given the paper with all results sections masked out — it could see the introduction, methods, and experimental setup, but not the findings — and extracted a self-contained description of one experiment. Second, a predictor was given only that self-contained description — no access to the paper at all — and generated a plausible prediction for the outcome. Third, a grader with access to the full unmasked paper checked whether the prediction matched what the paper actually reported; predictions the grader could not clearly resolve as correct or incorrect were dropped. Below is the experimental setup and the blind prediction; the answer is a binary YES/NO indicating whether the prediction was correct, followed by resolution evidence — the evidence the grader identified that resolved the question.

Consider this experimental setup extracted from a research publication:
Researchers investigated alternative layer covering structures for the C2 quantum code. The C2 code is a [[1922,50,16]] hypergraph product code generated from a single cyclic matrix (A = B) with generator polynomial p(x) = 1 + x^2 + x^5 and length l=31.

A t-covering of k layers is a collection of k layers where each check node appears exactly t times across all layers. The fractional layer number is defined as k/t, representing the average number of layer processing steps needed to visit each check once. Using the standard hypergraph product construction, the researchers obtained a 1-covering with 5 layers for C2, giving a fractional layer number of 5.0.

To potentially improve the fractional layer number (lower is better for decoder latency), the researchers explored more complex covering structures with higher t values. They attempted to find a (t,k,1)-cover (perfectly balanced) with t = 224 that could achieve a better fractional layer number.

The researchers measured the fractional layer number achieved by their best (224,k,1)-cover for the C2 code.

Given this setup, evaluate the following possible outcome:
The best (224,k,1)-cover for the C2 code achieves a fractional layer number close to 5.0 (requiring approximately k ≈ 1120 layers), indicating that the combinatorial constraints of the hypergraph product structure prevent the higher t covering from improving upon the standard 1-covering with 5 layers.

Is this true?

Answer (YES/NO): NO